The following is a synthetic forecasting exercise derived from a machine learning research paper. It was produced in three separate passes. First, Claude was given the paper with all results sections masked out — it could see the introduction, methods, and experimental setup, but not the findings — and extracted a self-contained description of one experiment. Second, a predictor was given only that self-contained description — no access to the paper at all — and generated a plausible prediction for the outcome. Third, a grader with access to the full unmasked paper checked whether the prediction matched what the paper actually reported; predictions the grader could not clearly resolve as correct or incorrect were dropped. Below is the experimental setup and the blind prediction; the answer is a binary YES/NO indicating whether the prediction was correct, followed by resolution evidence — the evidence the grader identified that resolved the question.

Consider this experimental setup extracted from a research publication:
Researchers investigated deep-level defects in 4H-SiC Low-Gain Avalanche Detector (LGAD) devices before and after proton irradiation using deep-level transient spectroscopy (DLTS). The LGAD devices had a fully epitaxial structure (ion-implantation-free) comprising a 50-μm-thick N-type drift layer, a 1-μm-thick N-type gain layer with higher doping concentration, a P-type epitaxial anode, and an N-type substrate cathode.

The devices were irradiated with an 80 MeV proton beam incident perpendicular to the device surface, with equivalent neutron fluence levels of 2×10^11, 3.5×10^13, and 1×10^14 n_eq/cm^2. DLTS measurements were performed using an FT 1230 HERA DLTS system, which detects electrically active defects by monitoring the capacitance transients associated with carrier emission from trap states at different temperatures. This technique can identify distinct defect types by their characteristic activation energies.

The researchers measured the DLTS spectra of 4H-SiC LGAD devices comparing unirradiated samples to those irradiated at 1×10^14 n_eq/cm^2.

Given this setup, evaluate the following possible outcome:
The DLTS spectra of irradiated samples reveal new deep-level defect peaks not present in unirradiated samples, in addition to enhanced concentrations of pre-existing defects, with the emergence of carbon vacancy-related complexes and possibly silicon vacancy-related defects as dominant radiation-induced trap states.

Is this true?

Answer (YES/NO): NO